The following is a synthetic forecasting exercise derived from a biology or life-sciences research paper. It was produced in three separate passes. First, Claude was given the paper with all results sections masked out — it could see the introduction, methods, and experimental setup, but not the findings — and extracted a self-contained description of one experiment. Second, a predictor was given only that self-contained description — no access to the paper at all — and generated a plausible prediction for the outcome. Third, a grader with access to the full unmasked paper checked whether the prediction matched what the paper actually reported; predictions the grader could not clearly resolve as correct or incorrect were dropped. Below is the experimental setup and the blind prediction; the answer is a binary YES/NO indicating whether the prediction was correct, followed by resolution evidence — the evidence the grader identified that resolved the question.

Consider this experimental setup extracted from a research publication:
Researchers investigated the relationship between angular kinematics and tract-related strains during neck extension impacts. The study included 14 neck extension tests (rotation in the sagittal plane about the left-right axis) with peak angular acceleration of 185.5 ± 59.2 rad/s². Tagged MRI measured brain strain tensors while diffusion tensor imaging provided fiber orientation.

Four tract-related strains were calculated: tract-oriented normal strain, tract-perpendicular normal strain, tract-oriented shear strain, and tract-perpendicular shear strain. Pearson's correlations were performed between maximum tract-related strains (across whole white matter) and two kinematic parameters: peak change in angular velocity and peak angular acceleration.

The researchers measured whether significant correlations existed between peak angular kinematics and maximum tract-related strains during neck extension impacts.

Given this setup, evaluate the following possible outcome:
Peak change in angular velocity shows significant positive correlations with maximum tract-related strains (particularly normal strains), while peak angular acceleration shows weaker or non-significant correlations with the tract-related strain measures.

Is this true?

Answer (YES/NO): NO